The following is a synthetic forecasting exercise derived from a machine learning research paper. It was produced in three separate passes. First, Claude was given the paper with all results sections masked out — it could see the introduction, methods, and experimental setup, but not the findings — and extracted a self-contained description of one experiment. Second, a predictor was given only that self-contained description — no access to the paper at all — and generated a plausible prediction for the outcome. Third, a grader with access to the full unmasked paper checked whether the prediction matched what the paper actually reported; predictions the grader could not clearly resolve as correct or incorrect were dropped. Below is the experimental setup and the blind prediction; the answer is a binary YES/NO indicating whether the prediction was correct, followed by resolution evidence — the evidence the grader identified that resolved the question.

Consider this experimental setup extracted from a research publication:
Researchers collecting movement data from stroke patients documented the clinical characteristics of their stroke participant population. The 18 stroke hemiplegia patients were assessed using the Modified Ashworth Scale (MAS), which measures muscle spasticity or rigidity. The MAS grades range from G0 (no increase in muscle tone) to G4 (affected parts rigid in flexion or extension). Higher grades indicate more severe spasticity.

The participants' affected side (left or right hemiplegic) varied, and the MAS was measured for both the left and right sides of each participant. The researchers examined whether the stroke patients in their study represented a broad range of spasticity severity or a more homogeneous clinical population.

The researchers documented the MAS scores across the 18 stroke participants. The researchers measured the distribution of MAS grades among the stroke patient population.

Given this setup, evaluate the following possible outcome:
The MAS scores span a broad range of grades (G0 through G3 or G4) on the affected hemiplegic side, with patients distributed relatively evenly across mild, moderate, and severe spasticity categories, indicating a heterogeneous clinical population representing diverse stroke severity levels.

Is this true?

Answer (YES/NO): NO